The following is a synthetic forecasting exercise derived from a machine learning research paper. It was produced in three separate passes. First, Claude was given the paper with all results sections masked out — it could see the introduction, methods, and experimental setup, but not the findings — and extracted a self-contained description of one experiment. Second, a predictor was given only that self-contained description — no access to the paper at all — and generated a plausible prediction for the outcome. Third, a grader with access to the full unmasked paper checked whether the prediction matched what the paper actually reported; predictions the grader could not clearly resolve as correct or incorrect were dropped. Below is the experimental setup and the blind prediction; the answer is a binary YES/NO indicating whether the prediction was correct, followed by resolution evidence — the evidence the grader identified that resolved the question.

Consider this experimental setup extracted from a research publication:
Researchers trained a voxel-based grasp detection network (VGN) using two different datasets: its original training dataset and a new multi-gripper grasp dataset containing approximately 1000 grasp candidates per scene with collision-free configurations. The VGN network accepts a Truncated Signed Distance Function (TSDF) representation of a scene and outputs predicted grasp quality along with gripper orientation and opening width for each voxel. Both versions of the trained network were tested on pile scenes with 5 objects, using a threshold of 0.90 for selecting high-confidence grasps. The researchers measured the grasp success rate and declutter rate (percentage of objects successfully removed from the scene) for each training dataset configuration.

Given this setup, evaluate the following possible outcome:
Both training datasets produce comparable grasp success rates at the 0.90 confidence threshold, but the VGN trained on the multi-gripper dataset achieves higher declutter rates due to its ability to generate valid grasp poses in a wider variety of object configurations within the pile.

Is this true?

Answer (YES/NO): NO